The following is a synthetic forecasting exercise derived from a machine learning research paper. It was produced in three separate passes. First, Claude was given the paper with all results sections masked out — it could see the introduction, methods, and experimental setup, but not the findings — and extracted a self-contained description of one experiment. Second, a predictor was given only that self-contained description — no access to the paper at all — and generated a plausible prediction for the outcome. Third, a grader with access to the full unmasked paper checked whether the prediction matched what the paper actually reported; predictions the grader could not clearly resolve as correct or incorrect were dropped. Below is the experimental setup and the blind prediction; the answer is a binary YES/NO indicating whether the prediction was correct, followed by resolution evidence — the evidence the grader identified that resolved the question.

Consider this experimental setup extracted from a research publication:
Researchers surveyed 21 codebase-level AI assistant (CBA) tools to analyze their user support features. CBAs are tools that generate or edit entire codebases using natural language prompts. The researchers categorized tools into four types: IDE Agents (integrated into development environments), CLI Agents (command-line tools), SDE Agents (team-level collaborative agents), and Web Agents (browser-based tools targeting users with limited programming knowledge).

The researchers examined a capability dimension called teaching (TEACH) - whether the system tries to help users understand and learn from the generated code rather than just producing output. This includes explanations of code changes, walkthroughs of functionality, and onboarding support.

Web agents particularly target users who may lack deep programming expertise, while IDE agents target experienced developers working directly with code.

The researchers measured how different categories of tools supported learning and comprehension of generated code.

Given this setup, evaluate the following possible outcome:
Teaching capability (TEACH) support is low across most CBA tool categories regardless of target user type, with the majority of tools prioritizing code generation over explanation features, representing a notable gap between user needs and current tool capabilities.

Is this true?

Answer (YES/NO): YES